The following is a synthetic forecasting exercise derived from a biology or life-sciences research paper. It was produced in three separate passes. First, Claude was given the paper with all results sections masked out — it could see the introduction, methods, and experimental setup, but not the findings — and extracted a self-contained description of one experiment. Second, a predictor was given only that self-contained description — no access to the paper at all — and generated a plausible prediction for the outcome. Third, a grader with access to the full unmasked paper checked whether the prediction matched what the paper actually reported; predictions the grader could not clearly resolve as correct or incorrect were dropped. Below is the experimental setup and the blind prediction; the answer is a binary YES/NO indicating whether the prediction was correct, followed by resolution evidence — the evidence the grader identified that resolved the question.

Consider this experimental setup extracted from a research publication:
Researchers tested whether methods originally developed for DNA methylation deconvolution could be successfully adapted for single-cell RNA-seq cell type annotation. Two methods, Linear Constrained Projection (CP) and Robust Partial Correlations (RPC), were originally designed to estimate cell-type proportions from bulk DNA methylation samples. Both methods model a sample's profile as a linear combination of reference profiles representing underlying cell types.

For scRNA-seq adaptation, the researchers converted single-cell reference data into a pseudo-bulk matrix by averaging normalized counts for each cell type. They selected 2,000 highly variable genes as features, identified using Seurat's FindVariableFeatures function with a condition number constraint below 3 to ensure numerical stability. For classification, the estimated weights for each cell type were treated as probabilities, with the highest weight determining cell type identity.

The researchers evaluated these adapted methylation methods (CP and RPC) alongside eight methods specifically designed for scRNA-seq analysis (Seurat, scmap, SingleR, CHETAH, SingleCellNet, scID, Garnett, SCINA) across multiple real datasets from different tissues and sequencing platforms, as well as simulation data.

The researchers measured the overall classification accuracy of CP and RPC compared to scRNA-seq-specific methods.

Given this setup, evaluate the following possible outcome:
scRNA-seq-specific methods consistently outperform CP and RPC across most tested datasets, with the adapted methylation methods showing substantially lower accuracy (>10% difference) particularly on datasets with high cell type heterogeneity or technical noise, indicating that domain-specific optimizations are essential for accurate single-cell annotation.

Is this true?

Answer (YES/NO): NO